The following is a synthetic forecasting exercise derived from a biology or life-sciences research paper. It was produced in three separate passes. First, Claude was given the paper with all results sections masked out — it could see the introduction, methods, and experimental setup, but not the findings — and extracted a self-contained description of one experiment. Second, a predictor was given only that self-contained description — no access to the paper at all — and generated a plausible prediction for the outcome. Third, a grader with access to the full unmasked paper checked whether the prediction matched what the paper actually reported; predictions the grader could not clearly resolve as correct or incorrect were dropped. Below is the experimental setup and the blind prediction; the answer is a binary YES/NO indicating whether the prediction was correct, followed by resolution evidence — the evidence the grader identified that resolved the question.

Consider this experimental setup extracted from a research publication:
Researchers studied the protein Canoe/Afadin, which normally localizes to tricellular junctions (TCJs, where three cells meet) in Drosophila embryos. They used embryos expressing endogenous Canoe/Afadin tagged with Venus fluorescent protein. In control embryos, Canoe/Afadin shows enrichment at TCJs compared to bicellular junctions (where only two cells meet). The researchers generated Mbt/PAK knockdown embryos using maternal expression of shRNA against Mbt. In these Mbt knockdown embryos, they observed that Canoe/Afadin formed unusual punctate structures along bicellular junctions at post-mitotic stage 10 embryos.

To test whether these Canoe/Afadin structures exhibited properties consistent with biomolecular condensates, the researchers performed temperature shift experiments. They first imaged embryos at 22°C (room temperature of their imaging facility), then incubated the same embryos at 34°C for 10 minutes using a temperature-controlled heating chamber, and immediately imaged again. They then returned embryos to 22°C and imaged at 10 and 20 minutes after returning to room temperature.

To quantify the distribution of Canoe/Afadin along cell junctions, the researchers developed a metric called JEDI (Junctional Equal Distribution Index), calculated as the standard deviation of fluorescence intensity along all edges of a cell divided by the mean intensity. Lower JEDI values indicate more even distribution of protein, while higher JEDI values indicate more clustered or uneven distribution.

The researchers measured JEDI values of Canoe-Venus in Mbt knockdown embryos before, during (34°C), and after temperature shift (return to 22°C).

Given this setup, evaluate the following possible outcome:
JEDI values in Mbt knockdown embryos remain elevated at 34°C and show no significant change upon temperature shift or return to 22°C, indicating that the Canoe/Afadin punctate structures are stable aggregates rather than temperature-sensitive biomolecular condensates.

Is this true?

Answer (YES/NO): NO